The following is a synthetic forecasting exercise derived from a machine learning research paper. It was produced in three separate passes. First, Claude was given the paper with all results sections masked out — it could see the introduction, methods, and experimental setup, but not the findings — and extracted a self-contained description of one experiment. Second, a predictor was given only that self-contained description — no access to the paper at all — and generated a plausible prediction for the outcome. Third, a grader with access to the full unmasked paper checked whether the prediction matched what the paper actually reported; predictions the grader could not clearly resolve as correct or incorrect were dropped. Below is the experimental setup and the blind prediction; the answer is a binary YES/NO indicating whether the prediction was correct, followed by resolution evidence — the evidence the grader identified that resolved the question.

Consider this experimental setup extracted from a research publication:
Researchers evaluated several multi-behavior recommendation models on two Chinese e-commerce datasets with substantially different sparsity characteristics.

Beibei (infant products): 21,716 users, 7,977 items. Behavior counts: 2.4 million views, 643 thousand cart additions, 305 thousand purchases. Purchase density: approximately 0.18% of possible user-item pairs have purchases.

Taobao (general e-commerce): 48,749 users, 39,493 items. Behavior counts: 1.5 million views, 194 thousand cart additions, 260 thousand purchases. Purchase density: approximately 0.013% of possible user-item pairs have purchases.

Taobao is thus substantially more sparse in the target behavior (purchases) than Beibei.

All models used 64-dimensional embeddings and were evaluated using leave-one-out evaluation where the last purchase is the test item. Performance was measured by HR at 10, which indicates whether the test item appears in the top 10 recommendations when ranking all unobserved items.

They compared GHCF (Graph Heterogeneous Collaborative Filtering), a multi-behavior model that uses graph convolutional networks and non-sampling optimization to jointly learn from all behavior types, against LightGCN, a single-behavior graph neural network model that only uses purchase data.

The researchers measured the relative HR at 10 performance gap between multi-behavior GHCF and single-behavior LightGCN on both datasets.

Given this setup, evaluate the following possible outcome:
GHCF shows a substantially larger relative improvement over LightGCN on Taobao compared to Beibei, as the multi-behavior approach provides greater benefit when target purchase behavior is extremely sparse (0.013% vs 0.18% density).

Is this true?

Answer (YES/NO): NO